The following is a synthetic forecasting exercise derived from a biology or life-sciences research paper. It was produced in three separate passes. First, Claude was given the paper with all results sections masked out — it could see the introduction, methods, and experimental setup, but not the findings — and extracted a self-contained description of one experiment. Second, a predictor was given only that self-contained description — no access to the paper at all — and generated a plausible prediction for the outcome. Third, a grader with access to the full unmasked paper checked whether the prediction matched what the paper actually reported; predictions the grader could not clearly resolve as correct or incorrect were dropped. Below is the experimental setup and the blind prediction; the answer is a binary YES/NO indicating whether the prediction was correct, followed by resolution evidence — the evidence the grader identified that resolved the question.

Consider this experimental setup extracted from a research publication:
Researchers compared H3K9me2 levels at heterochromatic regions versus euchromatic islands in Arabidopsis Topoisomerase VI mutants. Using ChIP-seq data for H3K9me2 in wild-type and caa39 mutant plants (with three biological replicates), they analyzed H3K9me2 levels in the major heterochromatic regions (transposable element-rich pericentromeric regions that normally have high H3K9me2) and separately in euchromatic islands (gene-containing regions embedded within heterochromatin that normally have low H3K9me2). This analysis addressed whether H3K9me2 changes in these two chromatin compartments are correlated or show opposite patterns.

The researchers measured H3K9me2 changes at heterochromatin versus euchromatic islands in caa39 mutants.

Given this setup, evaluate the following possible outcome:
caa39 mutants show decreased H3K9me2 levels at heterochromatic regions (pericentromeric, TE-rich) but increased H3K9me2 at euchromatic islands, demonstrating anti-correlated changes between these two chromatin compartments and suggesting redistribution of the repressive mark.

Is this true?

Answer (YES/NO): YES